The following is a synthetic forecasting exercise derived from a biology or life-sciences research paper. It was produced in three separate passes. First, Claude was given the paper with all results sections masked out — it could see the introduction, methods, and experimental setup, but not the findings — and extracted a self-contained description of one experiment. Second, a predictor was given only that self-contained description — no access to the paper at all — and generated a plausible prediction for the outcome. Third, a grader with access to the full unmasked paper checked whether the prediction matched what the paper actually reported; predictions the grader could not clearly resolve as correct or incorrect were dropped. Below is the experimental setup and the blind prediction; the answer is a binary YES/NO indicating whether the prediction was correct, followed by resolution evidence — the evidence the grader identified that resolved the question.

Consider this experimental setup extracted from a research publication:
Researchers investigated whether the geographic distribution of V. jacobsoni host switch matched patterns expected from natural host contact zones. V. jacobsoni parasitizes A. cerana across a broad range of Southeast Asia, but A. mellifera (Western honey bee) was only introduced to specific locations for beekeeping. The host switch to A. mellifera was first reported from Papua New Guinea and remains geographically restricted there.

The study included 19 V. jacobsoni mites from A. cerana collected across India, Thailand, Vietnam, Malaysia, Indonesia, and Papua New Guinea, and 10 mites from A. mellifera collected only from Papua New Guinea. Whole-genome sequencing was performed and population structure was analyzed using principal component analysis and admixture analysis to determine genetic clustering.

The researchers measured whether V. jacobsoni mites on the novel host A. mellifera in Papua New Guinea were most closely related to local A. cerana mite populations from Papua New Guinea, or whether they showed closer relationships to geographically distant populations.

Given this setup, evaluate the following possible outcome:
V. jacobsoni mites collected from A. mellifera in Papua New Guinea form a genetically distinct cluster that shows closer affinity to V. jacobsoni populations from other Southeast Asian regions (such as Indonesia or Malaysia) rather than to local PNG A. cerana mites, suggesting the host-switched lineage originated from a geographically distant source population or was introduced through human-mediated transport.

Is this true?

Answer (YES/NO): NO